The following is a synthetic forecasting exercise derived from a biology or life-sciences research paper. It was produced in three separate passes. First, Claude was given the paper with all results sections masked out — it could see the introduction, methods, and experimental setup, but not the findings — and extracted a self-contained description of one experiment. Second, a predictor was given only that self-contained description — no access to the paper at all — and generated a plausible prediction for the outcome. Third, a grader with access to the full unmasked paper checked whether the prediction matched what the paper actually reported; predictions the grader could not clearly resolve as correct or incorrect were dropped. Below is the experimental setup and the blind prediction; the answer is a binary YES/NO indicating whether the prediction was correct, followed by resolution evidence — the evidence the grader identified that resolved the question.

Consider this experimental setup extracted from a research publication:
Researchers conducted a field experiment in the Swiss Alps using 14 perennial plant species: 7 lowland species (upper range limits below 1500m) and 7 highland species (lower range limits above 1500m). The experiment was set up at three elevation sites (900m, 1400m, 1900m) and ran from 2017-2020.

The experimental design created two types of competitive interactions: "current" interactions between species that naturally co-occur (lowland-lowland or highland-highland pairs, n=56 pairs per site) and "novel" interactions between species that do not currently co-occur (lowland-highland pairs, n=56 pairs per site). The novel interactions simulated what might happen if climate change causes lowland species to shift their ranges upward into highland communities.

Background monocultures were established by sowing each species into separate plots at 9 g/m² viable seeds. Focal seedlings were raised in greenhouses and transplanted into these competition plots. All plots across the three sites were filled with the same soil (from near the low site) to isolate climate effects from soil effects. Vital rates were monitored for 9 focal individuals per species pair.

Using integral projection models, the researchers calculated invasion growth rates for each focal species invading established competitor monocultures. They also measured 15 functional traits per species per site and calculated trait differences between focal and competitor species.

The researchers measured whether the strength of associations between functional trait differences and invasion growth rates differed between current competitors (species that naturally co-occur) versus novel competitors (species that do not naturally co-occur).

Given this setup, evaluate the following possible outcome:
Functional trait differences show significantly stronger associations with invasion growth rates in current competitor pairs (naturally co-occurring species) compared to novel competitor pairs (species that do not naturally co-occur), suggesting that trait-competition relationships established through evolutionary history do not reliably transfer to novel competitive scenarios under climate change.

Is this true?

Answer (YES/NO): NO